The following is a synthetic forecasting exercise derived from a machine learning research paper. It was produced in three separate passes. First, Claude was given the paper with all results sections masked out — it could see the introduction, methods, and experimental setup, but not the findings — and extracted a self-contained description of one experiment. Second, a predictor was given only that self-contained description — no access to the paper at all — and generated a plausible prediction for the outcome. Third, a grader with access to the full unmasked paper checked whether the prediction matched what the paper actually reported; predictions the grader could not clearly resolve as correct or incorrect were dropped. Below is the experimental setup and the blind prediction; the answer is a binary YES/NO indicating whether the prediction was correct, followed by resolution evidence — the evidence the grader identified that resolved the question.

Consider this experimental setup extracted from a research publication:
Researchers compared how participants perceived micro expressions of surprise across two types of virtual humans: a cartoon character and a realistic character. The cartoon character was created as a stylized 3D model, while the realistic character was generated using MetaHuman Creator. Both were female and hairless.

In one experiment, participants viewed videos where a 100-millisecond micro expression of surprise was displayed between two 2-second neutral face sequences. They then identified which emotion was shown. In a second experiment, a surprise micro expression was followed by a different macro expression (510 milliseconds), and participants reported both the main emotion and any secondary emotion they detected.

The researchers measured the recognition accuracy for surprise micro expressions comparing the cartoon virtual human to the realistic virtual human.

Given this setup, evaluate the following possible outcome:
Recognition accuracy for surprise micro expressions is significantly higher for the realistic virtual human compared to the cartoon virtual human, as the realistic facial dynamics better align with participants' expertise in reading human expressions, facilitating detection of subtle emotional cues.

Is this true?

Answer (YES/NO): YES